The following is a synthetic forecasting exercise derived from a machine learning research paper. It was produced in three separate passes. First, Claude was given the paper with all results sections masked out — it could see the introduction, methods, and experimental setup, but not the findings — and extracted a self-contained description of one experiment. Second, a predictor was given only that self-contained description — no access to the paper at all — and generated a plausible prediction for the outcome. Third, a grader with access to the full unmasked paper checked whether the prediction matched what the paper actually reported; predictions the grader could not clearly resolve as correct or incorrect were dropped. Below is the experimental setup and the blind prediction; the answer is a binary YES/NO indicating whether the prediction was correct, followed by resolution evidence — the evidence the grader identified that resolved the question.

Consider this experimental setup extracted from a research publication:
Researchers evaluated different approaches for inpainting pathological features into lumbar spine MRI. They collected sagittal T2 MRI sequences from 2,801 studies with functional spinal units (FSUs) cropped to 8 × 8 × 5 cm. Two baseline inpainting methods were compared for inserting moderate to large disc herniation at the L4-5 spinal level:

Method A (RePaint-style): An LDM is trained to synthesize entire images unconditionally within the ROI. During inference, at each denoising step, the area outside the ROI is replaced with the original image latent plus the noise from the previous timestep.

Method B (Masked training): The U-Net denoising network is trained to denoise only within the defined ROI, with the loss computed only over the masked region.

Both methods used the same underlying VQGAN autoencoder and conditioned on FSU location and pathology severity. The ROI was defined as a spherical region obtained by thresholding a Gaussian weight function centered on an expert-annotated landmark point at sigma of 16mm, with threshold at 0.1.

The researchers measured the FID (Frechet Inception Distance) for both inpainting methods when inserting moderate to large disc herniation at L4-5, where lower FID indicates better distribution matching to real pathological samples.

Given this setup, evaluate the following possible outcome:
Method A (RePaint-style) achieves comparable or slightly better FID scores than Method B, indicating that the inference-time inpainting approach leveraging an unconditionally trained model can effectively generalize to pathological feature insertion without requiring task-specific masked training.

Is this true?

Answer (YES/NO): NO